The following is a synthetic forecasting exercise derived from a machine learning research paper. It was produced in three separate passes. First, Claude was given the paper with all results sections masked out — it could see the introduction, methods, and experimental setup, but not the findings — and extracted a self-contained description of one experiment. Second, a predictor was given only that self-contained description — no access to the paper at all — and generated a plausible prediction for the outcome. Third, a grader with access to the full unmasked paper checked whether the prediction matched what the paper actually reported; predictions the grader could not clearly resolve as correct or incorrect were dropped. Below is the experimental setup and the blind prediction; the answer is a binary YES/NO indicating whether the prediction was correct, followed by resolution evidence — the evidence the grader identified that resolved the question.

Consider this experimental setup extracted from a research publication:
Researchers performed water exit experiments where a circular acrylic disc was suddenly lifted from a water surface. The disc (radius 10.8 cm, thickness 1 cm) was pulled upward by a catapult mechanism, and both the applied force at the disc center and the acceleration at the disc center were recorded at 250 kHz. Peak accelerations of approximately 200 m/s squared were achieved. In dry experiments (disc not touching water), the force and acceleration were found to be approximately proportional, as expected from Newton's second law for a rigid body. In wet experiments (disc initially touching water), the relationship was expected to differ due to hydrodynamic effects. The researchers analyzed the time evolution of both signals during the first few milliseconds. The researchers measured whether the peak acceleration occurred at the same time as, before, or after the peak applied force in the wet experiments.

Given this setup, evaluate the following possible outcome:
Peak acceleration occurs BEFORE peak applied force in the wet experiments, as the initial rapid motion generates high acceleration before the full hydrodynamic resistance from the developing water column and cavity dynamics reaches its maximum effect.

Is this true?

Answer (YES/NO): NO